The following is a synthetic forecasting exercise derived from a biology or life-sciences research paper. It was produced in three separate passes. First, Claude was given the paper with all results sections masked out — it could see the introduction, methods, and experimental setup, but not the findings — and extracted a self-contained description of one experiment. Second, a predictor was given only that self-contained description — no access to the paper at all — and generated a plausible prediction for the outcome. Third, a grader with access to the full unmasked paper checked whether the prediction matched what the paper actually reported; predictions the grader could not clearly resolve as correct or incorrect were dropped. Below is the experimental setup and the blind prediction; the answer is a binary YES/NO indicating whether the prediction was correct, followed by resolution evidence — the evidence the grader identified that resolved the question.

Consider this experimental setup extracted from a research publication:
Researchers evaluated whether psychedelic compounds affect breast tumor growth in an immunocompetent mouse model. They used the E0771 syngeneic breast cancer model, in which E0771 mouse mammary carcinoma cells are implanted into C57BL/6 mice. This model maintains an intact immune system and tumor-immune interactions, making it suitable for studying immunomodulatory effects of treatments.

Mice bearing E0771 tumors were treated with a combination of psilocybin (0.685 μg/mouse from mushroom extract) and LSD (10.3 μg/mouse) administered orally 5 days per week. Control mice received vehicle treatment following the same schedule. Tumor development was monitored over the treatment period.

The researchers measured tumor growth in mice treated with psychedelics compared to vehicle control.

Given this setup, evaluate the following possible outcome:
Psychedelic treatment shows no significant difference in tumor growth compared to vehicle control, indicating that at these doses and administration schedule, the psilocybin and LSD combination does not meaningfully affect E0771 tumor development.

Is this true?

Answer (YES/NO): NO